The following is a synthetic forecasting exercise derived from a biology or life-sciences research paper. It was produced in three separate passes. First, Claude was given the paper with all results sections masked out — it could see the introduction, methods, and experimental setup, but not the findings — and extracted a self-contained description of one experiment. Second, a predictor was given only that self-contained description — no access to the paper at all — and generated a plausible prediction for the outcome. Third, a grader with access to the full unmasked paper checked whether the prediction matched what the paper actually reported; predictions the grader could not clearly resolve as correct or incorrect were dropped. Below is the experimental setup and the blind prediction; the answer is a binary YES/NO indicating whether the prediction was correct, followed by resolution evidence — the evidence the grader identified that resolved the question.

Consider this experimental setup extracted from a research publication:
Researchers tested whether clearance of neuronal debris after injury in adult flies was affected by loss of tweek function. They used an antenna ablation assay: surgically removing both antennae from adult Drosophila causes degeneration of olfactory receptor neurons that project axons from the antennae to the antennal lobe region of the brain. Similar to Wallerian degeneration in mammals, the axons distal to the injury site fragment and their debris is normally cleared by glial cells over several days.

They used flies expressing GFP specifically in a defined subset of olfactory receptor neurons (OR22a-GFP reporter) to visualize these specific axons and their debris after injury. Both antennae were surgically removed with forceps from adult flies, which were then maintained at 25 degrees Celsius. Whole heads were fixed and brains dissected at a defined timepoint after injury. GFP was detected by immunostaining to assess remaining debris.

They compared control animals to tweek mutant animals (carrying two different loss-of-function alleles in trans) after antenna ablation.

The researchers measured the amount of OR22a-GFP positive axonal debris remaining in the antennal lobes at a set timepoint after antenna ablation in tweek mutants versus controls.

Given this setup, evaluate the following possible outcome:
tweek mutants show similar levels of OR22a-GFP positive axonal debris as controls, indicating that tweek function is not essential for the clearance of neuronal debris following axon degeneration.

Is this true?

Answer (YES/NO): YES